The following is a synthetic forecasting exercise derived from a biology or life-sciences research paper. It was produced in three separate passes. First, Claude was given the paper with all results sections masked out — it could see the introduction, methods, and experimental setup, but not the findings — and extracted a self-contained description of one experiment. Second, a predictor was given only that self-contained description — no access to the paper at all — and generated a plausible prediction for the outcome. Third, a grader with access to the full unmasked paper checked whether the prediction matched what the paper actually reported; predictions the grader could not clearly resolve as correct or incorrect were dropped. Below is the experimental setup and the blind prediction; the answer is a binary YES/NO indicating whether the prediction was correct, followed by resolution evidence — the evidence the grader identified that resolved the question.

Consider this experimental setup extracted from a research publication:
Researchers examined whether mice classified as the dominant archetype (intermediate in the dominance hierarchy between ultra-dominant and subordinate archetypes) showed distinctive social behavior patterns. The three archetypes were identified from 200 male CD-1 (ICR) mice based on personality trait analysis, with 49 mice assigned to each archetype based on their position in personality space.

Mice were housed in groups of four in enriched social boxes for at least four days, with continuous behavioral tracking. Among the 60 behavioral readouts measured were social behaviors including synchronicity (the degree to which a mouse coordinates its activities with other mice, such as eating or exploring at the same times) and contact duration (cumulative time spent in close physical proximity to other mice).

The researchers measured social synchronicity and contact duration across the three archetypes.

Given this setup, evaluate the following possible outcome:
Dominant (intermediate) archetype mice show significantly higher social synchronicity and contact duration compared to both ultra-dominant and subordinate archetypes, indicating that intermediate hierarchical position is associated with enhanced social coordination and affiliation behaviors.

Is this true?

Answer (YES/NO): YES